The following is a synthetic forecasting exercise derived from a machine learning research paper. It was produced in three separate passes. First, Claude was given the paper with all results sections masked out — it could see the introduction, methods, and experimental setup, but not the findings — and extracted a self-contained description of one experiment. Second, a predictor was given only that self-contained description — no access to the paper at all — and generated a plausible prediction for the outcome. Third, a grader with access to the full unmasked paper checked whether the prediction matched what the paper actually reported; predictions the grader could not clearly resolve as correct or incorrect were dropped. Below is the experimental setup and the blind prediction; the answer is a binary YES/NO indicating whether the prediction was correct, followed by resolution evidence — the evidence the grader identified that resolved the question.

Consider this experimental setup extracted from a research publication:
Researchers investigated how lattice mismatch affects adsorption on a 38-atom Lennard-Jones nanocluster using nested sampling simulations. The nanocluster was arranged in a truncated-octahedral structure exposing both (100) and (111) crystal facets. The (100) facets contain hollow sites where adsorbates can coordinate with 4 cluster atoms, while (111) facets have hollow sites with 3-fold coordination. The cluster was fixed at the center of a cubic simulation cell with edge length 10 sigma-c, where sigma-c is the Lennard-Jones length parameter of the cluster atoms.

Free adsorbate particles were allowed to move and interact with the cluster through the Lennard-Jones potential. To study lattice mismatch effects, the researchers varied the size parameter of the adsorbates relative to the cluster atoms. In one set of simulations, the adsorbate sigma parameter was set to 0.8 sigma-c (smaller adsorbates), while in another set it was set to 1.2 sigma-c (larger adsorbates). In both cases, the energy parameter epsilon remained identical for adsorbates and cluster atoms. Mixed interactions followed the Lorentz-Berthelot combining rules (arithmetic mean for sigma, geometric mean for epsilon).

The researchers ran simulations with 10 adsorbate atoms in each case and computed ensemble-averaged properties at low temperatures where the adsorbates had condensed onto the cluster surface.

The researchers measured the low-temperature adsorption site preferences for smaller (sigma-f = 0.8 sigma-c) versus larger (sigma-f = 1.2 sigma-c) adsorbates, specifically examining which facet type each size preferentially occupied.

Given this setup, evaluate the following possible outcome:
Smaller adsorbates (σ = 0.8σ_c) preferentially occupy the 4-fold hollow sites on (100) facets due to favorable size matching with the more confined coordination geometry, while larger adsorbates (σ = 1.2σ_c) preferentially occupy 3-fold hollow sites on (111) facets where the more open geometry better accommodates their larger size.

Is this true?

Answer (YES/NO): NO